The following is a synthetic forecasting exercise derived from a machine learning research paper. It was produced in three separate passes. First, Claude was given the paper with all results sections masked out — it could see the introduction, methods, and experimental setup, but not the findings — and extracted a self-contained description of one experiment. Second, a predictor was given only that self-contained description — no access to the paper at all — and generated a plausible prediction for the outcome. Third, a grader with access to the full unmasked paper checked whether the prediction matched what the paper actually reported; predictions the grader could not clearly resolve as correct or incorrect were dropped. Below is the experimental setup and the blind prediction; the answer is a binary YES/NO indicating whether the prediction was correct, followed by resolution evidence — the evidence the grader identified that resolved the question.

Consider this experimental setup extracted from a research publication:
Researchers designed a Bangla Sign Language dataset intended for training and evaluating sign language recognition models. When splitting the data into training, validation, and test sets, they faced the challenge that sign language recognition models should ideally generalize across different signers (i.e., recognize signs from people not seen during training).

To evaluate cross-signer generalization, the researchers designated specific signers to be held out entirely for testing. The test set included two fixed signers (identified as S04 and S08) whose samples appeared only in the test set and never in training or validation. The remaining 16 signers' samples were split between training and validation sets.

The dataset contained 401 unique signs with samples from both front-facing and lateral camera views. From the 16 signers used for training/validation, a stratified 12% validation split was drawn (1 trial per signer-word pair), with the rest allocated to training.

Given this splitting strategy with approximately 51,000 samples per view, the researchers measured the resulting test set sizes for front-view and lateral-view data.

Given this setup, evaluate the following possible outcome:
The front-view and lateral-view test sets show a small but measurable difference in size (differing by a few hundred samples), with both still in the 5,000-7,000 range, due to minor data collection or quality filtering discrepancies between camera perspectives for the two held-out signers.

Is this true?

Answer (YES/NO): NO